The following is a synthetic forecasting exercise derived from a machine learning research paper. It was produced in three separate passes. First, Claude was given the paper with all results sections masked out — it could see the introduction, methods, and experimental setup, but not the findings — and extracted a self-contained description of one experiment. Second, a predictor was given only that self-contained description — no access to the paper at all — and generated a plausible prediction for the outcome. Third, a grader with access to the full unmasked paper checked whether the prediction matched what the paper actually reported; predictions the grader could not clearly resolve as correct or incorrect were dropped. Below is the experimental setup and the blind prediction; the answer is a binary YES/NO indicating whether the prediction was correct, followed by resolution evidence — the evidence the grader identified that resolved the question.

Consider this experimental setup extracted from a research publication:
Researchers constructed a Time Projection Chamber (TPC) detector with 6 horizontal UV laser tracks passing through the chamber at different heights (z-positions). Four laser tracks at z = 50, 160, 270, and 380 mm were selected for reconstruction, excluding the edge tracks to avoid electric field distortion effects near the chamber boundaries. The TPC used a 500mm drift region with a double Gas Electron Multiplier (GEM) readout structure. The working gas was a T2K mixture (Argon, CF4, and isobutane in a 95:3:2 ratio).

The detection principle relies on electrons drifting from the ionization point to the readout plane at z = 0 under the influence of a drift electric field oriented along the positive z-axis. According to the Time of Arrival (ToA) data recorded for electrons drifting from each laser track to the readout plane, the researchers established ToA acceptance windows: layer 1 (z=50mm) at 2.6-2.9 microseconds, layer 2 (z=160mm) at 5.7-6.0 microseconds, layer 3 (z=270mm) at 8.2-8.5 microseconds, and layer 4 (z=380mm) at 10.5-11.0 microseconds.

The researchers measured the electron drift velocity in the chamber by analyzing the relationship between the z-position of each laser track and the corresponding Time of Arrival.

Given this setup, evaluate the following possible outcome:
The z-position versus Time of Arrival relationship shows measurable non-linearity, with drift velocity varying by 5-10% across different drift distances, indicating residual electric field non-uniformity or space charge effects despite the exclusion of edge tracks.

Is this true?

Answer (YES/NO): NO